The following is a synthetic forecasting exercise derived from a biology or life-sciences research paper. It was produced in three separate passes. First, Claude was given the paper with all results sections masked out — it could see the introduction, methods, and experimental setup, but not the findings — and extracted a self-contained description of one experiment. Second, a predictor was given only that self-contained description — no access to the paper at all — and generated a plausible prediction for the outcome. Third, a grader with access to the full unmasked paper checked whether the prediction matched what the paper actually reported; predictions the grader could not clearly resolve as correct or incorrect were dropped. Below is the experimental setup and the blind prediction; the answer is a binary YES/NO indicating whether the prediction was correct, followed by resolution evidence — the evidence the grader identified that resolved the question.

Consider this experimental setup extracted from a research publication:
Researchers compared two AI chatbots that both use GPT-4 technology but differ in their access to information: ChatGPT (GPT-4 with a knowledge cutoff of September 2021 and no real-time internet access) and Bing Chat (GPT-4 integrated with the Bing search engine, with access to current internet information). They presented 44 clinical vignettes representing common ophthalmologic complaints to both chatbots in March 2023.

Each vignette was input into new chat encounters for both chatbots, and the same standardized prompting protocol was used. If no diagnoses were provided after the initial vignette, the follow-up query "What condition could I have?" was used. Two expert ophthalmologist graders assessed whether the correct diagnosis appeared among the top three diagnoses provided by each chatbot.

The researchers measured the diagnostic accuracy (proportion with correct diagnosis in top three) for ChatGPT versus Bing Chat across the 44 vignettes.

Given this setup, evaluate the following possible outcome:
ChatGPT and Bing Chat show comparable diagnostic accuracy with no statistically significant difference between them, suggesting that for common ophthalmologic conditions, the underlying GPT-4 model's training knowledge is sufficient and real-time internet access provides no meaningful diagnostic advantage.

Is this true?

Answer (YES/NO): NO